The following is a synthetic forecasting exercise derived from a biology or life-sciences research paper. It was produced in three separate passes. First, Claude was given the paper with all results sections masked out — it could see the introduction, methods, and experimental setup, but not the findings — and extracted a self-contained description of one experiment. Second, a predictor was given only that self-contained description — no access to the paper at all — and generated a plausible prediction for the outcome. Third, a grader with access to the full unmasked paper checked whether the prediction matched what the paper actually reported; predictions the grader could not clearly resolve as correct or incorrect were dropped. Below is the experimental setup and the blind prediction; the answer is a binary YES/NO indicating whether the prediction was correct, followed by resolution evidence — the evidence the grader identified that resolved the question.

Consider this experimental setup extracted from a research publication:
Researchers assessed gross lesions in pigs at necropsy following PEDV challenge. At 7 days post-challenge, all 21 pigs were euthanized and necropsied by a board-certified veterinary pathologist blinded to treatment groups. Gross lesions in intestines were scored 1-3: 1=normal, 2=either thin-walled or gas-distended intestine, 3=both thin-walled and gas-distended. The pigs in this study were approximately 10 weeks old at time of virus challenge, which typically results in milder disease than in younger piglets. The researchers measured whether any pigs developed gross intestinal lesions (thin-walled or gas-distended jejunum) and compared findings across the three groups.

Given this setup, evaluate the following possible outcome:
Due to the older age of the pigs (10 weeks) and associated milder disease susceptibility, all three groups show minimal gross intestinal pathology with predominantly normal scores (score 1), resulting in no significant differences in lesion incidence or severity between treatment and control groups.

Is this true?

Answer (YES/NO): NO